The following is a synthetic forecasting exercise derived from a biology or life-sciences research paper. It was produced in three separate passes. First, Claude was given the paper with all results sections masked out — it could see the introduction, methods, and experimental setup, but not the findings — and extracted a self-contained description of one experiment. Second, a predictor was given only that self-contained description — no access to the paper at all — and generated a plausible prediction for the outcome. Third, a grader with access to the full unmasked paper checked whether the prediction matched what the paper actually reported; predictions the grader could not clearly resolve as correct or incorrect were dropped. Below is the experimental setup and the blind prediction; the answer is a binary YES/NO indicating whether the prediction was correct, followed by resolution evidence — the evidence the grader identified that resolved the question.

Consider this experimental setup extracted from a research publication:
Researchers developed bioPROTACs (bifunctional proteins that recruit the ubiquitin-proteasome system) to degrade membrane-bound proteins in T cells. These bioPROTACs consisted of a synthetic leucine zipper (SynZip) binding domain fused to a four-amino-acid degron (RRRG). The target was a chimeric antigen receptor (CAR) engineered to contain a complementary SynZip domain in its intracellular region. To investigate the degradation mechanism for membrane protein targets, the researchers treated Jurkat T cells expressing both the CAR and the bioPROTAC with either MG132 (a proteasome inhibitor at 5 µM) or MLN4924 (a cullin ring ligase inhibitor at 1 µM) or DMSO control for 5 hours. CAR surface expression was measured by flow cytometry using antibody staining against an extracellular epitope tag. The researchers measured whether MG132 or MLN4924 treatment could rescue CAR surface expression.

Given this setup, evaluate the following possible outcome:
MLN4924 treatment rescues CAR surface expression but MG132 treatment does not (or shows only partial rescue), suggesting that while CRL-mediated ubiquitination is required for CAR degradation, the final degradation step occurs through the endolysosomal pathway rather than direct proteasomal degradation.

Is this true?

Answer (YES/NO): NO